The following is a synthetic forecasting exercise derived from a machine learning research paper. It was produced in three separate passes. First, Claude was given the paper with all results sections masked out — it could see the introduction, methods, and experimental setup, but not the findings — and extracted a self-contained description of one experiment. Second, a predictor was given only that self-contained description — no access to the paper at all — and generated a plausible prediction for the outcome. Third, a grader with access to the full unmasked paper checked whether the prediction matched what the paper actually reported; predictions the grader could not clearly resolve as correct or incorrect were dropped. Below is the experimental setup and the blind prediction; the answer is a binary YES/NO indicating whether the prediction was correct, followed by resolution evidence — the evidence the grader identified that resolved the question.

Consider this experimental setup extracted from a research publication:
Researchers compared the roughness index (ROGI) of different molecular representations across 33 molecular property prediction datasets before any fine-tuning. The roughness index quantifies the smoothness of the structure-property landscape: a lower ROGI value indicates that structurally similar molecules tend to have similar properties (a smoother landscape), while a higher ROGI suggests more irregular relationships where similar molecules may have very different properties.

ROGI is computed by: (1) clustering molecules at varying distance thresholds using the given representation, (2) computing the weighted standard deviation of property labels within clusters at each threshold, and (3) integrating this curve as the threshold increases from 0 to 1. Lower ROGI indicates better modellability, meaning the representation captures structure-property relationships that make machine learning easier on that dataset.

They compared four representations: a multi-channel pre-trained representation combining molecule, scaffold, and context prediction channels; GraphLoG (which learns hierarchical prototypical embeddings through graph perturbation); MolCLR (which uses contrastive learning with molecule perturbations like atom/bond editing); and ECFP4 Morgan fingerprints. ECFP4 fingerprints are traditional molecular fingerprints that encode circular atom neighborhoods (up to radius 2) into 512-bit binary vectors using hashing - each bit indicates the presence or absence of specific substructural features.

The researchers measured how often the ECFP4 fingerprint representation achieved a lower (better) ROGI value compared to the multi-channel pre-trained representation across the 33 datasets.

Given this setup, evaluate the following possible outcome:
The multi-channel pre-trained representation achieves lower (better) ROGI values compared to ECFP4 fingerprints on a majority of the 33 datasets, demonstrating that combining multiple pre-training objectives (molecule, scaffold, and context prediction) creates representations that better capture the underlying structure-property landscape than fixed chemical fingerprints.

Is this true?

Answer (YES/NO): YES